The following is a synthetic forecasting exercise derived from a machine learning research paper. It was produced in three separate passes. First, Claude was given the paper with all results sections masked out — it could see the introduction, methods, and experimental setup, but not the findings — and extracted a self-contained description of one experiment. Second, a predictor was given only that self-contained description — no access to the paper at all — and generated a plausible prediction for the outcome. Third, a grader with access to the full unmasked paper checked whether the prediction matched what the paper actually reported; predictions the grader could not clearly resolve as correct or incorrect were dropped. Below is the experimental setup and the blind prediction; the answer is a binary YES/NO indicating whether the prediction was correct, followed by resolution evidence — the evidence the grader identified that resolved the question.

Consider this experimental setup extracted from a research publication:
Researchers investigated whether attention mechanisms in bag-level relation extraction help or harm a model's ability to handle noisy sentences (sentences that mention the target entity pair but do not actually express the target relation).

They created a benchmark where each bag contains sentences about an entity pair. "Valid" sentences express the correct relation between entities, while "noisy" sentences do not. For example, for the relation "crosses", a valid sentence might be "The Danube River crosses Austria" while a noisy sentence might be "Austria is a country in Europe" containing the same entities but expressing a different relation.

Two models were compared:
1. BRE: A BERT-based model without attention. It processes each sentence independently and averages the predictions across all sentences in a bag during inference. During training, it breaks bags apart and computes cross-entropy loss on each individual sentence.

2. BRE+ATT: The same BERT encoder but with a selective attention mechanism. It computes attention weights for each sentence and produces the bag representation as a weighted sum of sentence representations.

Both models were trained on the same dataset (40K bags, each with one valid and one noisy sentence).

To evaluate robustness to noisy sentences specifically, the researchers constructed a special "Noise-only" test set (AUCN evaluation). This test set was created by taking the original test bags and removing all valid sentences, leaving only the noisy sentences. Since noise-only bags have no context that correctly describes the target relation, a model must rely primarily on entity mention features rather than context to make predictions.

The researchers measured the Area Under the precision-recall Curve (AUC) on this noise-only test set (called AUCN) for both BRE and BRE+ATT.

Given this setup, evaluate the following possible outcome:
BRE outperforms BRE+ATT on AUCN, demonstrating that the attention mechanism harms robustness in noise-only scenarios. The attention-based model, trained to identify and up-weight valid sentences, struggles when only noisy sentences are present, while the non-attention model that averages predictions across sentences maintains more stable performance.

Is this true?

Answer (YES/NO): YES